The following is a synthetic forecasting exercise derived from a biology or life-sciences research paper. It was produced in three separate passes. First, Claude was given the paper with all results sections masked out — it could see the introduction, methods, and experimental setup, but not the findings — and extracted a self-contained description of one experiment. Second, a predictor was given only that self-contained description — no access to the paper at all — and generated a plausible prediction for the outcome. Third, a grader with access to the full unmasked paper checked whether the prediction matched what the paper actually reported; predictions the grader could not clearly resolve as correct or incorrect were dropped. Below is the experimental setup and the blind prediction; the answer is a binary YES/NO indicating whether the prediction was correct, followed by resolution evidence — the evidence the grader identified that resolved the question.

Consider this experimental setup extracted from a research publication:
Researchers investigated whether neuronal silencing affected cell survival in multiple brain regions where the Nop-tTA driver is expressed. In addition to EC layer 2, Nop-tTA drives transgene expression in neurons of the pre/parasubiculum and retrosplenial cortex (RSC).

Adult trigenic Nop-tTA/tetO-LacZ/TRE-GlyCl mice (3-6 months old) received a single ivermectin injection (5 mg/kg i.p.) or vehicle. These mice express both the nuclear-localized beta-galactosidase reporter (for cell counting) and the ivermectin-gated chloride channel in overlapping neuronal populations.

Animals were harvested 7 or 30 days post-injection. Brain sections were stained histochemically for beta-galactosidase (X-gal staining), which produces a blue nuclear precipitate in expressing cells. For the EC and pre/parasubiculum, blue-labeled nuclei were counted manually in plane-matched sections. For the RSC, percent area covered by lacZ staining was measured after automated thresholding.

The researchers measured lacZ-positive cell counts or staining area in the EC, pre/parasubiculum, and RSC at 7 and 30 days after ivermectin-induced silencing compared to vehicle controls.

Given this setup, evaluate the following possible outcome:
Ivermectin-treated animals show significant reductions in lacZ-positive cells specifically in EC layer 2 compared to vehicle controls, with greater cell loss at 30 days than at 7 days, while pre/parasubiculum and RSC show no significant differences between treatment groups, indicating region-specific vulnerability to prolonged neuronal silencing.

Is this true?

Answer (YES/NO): NO